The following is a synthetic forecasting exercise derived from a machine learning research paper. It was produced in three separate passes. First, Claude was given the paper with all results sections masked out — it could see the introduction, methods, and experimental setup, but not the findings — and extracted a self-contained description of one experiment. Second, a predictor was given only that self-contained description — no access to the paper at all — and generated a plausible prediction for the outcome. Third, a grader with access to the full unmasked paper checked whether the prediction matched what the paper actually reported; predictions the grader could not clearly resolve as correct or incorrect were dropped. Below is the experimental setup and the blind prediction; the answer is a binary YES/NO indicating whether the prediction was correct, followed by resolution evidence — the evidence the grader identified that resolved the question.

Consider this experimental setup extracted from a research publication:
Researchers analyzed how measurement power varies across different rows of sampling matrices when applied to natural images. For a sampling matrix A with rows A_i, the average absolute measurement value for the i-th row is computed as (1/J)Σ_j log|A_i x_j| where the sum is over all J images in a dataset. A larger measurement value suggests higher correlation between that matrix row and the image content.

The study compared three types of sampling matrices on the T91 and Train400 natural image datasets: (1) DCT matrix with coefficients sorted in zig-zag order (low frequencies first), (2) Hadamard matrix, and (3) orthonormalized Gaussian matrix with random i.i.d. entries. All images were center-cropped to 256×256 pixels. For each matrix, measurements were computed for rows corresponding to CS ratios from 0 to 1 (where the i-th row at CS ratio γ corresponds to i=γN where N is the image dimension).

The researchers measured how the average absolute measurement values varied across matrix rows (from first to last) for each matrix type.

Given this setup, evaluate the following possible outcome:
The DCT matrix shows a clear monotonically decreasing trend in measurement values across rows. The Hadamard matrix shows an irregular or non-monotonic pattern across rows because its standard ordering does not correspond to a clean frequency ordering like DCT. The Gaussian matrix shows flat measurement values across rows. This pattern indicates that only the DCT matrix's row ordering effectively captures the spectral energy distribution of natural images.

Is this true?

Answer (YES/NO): NO